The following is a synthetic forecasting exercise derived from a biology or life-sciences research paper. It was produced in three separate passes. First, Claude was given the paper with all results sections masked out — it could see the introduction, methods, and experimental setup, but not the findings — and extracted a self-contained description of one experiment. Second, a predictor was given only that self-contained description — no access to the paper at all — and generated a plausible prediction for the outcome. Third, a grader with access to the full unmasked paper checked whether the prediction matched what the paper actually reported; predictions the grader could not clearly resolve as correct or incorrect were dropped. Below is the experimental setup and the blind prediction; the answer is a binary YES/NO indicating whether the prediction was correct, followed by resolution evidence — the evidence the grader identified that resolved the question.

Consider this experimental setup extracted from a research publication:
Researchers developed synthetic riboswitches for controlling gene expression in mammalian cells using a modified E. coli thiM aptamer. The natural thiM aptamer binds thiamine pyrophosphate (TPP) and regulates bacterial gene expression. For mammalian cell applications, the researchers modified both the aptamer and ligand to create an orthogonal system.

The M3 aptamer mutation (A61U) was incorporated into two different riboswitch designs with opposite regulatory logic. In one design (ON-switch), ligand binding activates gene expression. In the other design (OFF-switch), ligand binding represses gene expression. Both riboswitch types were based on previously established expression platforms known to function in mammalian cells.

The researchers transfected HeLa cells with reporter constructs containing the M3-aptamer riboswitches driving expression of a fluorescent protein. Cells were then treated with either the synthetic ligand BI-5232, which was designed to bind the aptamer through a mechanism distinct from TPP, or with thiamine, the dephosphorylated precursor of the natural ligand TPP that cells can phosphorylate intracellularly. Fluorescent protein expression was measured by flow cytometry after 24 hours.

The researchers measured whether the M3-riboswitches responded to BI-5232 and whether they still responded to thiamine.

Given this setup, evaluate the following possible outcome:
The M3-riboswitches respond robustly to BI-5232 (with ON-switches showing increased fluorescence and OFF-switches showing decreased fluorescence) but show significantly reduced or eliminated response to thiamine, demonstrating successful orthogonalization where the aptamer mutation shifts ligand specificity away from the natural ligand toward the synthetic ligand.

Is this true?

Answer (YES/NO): YES